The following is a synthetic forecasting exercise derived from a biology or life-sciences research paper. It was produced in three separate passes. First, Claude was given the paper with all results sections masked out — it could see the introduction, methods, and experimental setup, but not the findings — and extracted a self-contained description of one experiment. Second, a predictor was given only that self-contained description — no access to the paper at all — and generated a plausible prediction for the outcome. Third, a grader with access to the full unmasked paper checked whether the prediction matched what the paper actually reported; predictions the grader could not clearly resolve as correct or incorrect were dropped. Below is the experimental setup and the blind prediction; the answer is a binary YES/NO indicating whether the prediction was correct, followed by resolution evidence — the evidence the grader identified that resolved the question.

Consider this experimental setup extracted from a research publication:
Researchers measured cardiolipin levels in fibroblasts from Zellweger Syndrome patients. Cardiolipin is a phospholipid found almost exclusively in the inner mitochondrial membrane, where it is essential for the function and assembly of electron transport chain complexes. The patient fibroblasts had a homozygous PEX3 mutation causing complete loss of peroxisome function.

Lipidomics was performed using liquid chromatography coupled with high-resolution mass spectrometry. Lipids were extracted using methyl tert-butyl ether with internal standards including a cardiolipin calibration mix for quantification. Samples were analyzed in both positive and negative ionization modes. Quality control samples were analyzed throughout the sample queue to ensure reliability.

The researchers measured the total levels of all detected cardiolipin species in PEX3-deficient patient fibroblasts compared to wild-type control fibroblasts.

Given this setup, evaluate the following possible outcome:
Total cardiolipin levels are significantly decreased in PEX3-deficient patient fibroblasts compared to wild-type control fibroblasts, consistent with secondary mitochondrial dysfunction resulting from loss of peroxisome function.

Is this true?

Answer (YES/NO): YES